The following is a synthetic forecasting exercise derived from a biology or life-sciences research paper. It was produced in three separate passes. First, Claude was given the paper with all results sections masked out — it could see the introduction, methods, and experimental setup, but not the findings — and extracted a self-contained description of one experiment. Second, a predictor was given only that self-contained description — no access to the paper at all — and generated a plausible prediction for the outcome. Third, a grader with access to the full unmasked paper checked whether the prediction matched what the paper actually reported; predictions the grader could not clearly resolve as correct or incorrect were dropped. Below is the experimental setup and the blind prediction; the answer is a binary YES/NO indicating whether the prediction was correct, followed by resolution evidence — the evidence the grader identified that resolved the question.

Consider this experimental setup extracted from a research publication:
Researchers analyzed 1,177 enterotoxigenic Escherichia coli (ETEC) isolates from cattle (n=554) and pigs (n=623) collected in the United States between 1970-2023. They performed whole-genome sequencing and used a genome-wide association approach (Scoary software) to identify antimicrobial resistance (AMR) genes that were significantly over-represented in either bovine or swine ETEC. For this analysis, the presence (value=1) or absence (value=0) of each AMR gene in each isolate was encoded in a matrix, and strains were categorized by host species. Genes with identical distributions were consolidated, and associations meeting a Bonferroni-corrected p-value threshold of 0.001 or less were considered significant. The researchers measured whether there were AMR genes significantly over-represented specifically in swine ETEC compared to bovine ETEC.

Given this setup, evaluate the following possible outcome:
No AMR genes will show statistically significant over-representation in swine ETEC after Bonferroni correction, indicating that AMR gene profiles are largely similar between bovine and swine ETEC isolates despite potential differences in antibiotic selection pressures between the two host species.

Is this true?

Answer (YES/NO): NO